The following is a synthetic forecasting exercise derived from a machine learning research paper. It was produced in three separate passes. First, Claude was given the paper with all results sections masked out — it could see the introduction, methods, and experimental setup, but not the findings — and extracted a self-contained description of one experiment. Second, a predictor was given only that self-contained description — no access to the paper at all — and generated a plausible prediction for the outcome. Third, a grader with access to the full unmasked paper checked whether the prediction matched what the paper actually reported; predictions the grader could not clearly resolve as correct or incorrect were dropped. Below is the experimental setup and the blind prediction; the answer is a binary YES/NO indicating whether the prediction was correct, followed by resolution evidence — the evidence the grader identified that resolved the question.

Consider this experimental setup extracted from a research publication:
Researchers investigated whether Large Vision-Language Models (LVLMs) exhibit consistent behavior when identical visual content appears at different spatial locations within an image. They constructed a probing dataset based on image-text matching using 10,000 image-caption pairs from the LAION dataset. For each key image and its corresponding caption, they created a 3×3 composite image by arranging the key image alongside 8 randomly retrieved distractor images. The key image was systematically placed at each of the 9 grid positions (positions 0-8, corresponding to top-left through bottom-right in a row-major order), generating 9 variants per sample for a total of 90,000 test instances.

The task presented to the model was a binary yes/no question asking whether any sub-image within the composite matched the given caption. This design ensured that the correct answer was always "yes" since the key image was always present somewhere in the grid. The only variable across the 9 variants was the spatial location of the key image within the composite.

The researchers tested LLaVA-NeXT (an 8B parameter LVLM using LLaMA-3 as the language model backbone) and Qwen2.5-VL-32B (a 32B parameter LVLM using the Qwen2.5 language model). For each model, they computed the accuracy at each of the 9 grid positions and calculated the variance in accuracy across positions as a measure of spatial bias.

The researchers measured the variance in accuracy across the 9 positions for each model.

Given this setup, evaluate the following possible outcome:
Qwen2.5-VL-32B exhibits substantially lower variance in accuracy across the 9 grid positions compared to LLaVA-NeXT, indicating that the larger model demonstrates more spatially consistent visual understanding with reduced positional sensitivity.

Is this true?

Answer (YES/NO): YES